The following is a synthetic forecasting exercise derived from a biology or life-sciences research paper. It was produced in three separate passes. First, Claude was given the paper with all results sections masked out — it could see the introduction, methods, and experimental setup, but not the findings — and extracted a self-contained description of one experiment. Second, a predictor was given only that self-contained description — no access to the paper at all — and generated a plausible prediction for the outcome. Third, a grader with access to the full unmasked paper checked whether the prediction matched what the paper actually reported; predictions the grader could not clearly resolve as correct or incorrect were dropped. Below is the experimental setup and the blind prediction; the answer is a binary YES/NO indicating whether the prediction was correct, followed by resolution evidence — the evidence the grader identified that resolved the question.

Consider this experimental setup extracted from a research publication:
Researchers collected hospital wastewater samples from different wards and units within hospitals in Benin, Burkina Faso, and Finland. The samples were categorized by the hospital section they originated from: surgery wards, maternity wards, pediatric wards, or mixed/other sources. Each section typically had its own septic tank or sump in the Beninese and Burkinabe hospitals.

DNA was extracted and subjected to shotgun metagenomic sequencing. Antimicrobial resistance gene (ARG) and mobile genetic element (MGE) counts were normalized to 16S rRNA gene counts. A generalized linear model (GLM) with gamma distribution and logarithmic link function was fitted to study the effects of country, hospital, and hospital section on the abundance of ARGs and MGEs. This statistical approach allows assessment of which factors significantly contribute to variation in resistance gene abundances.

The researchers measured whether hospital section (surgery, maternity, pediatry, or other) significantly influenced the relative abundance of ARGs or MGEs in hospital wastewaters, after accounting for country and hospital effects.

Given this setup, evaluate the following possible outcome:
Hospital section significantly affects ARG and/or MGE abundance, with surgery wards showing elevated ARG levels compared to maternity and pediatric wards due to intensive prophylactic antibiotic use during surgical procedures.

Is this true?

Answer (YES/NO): NO